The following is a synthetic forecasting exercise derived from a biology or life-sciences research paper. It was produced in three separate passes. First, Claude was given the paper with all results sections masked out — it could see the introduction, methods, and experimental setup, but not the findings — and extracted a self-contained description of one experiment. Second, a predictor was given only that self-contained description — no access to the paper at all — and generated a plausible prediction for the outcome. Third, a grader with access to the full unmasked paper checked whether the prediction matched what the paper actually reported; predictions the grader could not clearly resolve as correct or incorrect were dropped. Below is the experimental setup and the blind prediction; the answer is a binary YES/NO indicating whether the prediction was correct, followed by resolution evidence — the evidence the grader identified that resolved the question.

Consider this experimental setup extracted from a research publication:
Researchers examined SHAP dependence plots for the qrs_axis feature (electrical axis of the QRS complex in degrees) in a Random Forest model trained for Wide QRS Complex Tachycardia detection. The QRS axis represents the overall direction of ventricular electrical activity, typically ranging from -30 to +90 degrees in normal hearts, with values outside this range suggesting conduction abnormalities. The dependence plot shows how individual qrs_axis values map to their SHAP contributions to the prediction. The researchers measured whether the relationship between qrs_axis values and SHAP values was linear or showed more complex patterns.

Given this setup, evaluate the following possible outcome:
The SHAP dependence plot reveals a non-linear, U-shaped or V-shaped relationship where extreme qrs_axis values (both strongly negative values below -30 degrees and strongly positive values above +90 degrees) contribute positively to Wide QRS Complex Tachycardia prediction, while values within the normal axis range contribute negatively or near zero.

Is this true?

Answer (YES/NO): YES